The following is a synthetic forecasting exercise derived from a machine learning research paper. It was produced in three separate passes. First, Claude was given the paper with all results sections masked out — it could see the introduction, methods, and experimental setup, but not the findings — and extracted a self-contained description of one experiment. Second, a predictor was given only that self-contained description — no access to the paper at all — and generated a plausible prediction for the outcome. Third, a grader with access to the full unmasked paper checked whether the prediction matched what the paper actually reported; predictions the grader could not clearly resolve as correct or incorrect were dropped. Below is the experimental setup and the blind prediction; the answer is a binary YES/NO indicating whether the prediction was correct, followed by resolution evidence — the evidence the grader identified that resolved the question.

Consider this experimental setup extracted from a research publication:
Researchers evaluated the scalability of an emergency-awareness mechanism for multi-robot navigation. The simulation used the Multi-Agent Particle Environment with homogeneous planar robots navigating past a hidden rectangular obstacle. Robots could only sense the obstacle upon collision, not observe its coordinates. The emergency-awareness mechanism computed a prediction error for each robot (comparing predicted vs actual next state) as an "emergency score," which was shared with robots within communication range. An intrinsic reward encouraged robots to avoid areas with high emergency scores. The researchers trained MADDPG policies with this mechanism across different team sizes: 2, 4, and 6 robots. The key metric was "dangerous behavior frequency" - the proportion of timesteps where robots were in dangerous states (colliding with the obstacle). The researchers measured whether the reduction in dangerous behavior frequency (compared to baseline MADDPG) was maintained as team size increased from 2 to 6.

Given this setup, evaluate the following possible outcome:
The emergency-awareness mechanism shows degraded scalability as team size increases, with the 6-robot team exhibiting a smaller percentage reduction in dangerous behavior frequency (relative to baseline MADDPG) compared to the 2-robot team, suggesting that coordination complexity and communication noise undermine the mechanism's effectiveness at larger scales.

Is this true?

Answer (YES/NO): NO